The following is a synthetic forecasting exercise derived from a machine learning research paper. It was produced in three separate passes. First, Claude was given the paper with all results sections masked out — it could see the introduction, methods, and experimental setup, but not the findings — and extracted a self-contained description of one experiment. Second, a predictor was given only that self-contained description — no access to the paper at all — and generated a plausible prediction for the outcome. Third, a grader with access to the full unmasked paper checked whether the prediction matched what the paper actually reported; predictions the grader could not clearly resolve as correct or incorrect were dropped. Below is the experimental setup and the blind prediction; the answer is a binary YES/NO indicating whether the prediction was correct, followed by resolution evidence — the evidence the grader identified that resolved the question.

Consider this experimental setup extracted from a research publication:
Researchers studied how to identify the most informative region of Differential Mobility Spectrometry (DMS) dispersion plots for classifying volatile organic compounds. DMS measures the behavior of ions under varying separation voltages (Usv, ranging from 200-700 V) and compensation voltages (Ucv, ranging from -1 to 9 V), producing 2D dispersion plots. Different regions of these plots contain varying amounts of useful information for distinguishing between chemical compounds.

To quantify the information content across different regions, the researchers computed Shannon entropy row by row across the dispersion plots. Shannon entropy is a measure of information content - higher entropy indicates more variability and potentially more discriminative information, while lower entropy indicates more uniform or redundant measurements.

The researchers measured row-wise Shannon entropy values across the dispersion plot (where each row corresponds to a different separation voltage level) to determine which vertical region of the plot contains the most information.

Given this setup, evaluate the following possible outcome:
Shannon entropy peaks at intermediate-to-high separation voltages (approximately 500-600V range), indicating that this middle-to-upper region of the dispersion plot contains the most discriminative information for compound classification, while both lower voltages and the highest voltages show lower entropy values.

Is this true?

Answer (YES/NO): NO